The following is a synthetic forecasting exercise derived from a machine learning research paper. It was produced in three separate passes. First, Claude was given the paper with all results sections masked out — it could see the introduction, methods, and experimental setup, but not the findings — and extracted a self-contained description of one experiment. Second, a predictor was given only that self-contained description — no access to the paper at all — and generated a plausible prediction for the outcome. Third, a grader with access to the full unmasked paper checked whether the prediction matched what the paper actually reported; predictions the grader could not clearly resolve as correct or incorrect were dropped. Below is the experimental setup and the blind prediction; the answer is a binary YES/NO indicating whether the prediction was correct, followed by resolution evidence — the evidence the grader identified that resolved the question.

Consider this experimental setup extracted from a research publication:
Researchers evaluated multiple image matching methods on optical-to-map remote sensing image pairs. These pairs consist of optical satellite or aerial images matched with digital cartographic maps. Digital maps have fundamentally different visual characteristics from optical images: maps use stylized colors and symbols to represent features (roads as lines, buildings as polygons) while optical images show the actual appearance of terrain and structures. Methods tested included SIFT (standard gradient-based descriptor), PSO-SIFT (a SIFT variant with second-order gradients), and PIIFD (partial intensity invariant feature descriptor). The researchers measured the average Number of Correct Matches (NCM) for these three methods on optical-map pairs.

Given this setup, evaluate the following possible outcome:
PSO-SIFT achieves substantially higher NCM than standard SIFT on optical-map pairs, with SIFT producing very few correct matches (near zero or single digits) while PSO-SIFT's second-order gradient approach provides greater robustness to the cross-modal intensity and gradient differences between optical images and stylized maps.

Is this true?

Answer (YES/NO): NO